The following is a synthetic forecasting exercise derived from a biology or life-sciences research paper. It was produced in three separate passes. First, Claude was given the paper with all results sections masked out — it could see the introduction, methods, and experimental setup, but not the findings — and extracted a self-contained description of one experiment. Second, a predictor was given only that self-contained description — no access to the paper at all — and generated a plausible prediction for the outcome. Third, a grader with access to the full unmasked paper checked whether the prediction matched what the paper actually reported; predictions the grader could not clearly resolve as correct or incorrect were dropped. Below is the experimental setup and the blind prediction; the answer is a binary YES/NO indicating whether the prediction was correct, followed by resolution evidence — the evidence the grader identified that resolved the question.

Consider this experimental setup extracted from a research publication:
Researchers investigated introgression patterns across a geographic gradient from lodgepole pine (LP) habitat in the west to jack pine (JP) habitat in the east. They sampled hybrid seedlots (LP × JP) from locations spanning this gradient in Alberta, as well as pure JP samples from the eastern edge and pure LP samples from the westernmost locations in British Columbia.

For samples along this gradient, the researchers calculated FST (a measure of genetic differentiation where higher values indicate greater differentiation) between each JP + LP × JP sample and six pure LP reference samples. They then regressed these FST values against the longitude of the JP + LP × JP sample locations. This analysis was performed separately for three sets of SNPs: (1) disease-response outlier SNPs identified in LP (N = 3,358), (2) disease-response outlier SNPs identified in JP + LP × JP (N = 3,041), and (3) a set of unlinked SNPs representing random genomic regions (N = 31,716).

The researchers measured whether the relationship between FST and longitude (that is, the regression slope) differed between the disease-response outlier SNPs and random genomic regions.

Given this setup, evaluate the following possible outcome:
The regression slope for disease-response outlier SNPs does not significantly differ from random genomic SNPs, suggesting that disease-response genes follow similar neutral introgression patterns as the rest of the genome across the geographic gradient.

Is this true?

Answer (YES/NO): YES